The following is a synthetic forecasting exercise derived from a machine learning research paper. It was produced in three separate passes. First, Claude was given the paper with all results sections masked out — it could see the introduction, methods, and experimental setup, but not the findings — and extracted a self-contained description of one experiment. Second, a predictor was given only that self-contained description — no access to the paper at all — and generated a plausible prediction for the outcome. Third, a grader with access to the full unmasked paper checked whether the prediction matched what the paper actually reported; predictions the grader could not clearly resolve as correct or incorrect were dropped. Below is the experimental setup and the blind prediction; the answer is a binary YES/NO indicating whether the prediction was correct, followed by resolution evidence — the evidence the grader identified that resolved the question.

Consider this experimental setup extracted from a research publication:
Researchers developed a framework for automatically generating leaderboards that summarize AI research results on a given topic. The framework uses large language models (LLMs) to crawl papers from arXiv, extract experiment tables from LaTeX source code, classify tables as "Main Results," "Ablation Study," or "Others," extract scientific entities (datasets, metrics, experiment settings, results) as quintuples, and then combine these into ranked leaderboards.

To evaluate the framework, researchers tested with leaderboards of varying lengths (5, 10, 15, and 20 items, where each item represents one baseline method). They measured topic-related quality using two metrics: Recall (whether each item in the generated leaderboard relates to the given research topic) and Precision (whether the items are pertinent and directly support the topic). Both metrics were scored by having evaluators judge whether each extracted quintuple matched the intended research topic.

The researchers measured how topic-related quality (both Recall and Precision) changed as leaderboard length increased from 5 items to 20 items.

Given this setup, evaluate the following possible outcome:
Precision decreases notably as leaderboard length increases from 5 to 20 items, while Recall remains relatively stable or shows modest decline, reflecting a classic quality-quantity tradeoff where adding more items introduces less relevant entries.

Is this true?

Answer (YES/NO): NO